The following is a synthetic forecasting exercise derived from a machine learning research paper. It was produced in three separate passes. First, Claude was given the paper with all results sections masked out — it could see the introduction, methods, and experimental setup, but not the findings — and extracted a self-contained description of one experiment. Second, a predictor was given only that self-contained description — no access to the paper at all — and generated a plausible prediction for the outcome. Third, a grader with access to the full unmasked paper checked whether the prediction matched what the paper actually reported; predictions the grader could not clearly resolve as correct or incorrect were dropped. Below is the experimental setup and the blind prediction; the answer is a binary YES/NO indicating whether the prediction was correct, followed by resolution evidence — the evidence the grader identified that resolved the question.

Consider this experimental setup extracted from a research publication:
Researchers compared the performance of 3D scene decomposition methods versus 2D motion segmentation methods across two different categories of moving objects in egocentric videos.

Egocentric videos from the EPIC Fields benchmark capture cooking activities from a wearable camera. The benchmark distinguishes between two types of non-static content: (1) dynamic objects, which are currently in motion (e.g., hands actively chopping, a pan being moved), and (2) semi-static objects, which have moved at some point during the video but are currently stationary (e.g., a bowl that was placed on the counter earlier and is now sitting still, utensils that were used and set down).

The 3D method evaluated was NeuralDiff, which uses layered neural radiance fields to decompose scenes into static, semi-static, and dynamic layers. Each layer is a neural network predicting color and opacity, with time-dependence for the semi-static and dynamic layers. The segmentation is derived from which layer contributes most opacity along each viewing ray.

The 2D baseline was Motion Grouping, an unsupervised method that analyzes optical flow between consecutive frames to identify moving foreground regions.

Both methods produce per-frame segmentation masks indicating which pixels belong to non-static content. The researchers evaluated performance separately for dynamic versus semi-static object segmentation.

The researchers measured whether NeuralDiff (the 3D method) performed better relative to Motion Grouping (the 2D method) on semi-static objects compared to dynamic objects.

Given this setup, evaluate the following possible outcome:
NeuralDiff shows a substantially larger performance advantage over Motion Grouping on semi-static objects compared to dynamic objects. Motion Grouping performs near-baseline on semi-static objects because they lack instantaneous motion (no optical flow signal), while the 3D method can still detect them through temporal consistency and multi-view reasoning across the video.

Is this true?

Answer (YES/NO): YES